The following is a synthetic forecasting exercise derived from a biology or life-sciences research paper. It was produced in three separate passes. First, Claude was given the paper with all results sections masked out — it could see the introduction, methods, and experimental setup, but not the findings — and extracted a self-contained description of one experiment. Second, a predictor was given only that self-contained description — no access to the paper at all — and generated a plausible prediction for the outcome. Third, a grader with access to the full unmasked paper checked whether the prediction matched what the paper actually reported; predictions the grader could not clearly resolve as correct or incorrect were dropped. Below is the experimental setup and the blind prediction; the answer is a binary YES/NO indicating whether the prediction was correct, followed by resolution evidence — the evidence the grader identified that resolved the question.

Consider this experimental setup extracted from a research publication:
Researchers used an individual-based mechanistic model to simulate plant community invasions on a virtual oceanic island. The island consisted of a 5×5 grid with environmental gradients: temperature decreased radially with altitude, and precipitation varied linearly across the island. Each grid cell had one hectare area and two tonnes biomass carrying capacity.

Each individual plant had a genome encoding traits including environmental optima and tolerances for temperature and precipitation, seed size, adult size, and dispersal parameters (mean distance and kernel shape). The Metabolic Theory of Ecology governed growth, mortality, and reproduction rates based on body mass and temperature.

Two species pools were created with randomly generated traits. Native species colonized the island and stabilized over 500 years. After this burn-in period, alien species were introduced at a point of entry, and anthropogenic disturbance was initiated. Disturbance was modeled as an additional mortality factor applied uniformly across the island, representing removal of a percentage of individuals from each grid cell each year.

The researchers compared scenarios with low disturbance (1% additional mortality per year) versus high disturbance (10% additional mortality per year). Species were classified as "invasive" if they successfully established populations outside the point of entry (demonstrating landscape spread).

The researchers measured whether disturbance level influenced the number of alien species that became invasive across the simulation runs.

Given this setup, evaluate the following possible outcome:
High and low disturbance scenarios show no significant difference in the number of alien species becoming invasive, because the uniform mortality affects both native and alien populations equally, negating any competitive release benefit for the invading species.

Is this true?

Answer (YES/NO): YES